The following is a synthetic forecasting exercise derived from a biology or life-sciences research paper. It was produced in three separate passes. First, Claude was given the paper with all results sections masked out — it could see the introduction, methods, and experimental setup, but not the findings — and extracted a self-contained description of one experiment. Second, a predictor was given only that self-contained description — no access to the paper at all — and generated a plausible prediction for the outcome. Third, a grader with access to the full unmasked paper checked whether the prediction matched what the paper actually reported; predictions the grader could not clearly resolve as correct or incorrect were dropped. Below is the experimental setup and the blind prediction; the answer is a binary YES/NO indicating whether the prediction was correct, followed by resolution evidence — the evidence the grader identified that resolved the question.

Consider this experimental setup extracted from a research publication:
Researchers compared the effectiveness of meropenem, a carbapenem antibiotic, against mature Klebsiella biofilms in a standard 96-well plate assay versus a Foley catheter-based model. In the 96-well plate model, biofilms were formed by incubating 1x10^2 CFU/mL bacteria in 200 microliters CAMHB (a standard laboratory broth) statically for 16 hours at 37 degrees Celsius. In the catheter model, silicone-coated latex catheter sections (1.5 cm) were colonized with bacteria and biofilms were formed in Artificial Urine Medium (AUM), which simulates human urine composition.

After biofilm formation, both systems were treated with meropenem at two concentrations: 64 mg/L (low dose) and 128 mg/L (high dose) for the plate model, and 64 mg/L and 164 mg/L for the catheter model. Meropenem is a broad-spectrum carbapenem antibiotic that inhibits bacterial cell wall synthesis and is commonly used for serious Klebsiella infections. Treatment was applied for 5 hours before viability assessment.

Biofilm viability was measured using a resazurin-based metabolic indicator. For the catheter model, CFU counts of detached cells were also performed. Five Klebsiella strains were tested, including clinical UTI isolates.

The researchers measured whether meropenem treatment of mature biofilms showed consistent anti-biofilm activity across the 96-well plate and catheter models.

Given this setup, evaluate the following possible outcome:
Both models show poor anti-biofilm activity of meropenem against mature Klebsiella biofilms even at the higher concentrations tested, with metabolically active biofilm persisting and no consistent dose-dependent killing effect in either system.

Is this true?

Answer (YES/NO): NO